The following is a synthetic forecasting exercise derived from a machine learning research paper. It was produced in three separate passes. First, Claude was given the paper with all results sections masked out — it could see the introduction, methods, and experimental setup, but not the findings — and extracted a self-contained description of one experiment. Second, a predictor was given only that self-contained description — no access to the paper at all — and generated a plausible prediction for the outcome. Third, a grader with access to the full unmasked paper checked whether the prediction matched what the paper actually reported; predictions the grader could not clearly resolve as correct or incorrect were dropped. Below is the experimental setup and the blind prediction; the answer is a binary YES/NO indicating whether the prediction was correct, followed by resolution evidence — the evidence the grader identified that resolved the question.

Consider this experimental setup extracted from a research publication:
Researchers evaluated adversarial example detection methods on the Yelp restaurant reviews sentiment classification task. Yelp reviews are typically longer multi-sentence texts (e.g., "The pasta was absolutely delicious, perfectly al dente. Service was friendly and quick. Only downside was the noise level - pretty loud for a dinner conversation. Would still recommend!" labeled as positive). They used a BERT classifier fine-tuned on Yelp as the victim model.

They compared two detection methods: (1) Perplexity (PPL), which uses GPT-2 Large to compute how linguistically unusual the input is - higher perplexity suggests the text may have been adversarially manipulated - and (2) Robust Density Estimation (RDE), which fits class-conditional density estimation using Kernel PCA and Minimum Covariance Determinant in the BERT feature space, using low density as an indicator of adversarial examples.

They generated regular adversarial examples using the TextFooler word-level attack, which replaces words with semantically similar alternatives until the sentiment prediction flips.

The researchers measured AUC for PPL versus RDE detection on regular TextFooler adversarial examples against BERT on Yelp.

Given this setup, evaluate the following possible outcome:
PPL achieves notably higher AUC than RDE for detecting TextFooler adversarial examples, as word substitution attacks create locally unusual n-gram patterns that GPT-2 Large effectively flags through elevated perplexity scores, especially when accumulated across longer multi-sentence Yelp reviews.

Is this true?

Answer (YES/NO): NO